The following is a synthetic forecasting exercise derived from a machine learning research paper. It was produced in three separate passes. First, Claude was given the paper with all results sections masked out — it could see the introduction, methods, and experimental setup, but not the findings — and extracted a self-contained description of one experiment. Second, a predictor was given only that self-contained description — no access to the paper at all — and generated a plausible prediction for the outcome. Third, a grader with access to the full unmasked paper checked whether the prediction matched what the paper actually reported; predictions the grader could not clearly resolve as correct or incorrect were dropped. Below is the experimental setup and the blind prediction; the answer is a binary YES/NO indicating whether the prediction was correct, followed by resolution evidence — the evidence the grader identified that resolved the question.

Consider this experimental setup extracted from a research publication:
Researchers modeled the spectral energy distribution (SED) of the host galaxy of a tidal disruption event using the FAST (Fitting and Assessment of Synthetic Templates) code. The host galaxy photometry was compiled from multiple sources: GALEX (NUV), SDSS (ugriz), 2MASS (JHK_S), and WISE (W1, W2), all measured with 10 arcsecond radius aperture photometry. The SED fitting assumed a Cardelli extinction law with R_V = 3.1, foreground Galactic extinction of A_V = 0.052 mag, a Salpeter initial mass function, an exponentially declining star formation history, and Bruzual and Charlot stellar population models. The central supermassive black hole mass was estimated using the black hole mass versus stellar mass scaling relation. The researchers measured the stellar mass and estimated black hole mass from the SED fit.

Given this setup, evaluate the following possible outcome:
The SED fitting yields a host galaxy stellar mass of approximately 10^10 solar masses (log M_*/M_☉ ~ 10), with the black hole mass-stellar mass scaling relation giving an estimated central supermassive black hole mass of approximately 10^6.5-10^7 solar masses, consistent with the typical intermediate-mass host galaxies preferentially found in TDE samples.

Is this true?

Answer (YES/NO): NO